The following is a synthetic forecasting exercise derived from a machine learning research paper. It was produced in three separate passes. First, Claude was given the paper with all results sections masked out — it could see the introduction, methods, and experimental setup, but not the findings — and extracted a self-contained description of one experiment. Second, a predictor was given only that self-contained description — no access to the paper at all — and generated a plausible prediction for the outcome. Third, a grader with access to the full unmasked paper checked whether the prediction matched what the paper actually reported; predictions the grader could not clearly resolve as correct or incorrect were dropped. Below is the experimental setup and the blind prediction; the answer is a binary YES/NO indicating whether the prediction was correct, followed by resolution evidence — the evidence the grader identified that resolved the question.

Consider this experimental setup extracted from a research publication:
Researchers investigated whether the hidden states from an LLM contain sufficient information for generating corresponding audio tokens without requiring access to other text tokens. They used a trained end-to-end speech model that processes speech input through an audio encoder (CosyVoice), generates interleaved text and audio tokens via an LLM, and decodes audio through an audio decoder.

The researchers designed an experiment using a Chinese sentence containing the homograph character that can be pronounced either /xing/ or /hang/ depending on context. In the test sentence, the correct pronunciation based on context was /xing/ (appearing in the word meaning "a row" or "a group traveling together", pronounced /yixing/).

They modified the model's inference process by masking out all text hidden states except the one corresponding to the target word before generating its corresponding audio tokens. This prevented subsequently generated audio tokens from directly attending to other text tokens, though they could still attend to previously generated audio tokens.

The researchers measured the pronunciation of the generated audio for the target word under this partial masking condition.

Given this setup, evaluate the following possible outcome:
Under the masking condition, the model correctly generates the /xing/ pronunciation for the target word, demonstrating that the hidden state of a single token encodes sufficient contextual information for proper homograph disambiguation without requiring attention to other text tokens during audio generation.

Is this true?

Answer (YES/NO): YES